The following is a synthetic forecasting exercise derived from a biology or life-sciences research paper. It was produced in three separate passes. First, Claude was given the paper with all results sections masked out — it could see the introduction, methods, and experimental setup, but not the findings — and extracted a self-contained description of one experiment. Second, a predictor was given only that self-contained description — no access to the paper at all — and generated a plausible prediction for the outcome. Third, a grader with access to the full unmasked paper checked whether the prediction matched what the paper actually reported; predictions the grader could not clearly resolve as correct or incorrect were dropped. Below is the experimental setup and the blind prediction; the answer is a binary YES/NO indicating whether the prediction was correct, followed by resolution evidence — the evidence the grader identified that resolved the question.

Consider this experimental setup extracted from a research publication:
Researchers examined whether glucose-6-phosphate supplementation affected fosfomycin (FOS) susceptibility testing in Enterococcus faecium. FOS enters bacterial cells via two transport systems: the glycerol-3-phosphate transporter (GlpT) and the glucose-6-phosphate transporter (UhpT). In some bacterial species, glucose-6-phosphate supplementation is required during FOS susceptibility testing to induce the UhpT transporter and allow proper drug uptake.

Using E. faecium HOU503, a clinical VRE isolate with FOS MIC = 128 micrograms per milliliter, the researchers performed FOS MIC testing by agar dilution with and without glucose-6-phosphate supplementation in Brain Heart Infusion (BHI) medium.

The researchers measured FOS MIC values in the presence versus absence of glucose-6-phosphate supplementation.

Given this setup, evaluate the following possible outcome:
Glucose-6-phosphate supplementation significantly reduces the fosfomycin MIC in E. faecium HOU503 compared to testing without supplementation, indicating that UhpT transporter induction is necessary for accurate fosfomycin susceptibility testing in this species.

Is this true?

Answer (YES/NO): NO